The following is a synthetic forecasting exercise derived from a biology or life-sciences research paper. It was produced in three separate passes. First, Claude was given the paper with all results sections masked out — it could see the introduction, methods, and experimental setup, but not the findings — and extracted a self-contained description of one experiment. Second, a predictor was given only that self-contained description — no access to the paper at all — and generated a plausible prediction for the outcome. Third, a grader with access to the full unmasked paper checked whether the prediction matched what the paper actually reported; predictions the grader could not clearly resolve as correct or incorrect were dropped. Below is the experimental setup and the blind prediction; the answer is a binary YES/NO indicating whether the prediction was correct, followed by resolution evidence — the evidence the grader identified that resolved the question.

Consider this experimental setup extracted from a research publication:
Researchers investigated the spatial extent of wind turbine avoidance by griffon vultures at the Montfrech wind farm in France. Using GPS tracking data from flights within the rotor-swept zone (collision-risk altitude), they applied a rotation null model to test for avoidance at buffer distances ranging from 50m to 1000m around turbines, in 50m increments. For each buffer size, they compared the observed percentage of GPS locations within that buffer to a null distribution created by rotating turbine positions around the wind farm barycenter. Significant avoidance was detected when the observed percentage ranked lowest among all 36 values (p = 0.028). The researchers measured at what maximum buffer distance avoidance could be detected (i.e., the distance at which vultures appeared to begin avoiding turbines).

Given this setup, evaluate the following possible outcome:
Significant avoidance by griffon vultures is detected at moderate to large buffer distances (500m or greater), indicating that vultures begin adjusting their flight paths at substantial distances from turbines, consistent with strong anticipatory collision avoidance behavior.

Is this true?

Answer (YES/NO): NO